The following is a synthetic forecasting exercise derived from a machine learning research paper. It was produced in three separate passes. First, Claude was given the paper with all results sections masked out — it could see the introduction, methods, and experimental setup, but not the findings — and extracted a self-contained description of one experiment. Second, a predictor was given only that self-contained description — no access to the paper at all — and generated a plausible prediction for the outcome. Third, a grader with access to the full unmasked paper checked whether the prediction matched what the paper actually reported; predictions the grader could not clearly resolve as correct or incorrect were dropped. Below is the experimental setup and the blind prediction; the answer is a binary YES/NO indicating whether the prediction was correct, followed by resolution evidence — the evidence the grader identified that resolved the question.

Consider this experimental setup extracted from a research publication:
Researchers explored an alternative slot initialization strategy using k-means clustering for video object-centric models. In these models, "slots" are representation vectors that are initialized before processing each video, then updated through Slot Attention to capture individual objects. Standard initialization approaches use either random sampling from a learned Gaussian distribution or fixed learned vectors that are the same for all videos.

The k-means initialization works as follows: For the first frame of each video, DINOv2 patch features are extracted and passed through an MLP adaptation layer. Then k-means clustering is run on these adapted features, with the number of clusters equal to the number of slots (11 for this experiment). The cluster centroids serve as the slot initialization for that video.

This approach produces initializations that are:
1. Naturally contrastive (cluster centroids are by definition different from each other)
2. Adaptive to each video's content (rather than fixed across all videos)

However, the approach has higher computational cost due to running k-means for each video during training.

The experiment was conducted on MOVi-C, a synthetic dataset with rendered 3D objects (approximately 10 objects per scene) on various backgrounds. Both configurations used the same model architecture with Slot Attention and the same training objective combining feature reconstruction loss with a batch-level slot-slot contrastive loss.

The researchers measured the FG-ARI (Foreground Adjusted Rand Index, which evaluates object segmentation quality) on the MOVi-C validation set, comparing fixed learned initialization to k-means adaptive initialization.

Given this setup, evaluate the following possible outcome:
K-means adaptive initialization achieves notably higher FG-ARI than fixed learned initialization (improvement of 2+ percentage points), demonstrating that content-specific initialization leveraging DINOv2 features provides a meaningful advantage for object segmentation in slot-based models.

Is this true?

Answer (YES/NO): YES